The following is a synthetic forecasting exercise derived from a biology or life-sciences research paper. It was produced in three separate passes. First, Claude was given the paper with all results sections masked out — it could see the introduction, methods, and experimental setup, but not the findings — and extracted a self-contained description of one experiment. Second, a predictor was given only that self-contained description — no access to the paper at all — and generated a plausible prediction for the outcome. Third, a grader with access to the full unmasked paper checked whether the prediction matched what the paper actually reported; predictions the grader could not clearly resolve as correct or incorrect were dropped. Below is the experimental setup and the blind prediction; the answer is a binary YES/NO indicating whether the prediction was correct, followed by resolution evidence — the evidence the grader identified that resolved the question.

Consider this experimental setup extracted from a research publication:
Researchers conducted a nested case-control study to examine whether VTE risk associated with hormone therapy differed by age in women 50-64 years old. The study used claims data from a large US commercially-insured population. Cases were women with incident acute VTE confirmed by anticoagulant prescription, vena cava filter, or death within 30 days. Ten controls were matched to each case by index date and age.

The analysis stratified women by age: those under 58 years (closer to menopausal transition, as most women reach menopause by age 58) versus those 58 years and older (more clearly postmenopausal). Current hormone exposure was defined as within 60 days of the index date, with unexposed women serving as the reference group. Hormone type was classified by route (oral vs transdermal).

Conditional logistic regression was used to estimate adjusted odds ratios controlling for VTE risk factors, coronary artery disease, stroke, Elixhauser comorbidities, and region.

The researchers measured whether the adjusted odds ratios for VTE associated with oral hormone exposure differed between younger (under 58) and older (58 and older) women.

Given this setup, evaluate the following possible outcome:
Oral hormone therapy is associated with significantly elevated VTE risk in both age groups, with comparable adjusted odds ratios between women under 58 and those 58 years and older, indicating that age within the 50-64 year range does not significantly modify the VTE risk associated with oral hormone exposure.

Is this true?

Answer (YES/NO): NO